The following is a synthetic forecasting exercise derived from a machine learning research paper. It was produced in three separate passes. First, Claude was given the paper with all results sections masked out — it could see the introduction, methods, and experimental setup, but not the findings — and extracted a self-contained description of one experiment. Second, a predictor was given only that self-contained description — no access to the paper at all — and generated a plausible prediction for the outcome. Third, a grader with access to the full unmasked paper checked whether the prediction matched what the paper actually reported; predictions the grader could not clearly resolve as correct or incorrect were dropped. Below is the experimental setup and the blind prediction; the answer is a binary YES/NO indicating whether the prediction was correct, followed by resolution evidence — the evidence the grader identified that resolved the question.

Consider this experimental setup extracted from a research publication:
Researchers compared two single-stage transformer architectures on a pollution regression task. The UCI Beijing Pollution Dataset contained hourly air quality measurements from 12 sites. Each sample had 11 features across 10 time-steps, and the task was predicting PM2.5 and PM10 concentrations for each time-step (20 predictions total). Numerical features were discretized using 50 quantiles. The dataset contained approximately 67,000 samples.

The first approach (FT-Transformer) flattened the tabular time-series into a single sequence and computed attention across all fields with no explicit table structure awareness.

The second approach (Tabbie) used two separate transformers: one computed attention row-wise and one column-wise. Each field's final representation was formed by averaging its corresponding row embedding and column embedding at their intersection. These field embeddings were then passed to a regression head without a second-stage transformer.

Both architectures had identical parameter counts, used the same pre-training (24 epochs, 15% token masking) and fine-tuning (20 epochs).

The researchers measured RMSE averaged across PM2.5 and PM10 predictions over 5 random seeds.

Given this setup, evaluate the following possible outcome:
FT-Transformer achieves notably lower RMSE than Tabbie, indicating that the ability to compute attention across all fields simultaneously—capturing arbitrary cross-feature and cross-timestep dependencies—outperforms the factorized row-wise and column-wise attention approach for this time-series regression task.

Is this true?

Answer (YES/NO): NO